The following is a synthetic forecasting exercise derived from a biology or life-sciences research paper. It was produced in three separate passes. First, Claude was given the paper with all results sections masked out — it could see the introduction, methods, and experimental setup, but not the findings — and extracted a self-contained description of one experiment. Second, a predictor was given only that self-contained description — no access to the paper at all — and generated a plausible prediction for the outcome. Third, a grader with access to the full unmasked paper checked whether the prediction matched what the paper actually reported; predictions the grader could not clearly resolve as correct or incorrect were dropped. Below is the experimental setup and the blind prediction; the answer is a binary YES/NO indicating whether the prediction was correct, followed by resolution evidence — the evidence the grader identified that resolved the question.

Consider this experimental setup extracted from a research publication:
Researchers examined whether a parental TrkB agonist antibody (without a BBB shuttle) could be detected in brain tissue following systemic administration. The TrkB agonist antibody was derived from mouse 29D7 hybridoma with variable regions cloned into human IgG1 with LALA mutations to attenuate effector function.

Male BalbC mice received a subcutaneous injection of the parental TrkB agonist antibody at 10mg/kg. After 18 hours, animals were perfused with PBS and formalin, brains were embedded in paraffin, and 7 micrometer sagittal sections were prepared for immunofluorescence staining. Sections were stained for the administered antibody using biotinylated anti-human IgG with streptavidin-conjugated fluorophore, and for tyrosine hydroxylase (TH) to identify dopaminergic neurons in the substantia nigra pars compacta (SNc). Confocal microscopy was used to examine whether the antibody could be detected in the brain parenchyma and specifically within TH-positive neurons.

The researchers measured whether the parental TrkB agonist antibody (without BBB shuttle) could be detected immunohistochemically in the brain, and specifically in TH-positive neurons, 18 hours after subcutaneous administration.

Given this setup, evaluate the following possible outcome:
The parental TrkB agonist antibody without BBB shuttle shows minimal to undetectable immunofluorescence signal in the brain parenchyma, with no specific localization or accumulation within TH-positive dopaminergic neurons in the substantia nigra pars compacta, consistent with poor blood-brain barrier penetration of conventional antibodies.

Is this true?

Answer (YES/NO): YES